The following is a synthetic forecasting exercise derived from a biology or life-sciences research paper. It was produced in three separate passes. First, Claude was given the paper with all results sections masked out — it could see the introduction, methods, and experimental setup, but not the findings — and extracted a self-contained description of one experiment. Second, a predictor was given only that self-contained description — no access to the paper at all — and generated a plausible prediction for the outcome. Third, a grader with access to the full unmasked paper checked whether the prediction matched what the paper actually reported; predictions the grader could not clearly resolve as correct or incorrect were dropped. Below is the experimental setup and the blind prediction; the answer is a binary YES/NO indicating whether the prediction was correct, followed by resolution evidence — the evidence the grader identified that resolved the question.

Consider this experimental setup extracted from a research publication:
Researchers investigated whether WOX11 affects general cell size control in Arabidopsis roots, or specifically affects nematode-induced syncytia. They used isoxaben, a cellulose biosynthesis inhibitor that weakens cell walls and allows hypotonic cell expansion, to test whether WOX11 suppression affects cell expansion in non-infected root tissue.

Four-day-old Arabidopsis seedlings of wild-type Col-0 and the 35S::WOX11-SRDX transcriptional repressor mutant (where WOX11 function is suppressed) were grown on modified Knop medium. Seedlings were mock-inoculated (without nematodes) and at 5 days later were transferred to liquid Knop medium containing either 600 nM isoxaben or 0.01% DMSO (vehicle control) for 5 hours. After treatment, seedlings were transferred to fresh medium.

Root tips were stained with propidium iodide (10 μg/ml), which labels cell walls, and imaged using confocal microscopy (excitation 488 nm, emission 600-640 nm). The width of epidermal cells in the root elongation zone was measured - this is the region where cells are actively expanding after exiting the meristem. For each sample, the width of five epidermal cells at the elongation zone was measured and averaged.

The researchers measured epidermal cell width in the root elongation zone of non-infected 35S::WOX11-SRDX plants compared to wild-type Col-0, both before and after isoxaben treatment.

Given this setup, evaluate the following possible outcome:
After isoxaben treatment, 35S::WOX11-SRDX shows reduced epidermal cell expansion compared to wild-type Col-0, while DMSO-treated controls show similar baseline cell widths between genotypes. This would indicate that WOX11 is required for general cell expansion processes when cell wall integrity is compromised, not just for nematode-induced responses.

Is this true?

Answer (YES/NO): NO